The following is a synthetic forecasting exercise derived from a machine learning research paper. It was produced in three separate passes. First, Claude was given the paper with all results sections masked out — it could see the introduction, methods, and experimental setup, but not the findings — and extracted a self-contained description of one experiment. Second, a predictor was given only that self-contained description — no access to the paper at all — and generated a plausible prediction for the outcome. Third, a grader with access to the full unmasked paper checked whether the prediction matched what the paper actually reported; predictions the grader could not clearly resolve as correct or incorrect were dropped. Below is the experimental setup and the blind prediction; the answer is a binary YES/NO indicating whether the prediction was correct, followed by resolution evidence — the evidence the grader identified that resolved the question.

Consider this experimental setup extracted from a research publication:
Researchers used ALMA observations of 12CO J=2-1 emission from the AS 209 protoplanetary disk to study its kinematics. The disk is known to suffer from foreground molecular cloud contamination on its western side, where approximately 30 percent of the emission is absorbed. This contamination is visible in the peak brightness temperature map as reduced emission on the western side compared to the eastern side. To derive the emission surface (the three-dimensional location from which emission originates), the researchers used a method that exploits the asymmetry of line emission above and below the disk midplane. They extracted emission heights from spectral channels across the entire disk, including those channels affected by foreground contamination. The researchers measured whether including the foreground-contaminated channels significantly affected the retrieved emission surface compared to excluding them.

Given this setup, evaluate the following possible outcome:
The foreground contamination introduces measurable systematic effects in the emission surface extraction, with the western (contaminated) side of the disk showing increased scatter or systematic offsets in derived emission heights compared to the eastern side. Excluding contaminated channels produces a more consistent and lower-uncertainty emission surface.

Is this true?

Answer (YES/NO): NO